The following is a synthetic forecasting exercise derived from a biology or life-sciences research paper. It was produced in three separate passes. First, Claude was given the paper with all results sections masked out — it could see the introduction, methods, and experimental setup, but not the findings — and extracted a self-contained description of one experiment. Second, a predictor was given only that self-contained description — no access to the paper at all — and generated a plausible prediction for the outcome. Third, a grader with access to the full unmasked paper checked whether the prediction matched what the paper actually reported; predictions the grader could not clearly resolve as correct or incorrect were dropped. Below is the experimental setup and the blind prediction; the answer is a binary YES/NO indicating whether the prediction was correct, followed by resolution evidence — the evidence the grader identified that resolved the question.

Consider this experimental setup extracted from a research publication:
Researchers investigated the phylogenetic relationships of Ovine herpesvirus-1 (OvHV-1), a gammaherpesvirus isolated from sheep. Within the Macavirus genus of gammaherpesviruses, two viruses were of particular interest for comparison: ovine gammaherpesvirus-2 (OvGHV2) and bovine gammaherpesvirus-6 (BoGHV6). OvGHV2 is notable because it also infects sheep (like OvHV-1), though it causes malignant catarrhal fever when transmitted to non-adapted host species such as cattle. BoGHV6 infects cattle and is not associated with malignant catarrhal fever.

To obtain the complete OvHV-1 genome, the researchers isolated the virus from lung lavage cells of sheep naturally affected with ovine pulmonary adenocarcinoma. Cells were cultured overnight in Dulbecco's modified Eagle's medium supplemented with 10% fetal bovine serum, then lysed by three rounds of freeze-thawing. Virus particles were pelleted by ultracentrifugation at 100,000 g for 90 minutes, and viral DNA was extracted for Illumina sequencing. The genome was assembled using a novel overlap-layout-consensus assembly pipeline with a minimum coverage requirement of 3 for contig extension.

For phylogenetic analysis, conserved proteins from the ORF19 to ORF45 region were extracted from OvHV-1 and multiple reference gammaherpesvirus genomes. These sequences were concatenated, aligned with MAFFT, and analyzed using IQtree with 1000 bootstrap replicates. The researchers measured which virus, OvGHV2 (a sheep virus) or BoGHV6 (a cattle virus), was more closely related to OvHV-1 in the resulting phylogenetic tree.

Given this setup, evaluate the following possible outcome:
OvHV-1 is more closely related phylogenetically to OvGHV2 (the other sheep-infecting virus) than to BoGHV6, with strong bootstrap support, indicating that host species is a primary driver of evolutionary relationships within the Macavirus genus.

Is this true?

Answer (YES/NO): NO